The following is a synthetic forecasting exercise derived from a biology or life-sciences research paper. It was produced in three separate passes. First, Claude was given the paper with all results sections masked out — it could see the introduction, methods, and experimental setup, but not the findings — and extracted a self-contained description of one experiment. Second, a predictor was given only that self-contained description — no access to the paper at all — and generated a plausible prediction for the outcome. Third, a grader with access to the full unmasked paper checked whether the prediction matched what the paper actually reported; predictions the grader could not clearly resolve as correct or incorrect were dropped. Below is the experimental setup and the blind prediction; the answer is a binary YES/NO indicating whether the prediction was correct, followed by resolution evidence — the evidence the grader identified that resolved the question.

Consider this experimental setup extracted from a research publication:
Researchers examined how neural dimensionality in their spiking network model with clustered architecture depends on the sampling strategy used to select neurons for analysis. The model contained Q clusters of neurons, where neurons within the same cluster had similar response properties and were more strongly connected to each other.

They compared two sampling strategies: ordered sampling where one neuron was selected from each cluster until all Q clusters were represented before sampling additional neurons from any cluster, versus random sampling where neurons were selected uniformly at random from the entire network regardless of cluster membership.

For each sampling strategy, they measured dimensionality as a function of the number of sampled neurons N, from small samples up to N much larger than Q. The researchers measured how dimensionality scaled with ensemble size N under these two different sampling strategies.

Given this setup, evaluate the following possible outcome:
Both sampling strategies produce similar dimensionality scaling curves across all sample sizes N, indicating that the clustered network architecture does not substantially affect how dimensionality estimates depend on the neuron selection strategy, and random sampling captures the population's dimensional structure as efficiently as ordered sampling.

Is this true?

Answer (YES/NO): NO